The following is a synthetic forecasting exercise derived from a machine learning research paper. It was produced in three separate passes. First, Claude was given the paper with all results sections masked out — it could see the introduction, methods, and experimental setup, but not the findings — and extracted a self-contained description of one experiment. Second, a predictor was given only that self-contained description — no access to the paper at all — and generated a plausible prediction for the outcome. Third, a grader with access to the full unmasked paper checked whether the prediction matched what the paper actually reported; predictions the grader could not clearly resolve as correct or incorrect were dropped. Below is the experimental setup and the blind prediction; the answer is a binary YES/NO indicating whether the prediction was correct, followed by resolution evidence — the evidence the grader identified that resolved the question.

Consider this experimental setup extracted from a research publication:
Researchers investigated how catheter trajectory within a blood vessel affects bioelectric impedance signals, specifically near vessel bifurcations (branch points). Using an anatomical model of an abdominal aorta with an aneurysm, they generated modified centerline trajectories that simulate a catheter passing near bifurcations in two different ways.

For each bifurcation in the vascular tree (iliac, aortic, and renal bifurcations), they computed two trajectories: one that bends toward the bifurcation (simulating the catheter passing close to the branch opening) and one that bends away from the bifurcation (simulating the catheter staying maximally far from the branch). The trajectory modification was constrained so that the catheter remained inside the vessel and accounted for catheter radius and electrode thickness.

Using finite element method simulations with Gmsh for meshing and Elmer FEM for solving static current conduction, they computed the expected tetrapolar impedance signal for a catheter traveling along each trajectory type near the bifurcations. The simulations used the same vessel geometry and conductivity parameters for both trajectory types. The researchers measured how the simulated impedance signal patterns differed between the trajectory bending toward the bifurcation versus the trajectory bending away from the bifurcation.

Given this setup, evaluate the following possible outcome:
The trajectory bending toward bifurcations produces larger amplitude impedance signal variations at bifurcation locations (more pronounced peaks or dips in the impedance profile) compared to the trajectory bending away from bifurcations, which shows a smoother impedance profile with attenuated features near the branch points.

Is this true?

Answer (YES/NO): YES